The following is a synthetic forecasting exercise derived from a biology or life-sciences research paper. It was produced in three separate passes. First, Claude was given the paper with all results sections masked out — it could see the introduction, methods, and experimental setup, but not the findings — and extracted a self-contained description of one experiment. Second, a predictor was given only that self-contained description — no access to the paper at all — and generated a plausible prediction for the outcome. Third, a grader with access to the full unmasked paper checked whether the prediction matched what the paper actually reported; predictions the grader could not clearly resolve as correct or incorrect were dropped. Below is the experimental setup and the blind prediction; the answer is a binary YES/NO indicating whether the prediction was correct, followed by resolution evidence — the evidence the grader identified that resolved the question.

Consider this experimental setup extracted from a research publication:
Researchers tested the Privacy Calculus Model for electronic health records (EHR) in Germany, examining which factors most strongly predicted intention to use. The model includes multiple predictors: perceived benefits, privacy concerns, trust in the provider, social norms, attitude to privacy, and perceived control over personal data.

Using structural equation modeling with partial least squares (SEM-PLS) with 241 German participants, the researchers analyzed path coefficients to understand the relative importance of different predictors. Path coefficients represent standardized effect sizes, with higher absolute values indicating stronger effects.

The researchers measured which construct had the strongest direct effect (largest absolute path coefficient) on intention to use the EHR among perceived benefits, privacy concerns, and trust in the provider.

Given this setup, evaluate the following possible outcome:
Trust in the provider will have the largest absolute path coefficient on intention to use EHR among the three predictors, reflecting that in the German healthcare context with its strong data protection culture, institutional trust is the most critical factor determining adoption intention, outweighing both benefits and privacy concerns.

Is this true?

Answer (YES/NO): NO